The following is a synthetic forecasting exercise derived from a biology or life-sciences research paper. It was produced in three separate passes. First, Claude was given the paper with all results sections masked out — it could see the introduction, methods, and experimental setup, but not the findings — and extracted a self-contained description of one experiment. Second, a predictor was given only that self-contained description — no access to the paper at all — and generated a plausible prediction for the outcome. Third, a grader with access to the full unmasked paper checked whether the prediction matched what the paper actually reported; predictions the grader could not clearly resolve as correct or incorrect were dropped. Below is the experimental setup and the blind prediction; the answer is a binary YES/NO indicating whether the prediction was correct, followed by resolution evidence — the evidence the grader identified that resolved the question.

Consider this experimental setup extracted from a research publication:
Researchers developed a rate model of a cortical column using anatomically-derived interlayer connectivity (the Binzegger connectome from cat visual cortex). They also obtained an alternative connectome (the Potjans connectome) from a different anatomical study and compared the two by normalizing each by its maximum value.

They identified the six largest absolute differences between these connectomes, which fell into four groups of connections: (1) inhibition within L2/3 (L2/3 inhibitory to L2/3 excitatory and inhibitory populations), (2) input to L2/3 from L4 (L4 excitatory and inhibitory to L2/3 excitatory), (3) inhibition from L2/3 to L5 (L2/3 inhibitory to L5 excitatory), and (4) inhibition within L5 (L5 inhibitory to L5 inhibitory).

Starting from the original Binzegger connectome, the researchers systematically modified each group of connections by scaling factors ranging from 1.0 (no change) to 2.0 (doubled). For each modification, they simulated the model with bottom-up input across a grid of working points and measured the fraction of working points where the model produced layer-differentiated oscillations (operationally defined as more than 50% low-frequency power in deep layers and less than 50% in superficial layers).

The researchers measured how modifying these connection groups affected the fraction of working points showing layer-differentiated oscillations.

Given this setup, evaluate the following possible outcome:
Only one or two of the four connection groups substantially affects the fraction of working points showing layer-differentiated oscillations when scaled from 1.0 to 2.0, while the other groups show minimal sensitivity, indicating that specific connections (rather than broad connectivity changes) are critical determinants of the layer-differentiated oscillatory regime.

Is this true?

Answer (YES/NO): YES